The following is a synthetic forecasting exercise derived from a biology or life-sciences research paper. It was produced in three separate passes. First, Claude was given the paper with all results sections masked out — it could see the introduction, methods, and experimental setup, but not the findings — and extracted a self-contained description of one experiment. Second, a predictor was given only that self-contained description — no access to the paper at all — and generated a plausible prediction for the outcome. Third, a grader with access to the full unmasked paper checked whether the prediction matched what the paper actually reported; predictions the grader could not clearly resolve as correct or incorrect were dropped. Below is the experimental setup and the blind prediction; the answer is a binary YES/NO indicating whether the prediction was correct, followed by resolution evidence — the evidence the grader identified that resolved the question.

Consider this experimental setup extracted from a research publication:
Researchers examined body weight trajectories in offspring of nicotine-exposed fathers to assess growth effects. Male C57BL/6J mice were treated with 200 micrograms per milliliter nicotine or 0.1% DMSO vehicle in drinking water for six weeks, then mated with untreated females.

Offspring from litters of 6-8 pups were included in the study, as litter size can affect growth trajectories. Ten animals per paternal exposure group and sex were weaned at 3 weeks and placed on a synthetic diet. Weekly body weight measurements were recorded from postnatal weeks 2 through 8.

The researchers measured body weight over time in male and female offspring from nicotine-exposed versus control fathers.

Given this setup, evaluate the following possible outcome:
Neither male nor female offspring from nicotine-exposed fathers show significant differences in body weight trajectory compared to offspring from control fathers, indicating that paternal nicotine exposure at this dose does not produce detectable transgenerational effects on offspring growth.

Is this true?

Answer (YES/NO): YES